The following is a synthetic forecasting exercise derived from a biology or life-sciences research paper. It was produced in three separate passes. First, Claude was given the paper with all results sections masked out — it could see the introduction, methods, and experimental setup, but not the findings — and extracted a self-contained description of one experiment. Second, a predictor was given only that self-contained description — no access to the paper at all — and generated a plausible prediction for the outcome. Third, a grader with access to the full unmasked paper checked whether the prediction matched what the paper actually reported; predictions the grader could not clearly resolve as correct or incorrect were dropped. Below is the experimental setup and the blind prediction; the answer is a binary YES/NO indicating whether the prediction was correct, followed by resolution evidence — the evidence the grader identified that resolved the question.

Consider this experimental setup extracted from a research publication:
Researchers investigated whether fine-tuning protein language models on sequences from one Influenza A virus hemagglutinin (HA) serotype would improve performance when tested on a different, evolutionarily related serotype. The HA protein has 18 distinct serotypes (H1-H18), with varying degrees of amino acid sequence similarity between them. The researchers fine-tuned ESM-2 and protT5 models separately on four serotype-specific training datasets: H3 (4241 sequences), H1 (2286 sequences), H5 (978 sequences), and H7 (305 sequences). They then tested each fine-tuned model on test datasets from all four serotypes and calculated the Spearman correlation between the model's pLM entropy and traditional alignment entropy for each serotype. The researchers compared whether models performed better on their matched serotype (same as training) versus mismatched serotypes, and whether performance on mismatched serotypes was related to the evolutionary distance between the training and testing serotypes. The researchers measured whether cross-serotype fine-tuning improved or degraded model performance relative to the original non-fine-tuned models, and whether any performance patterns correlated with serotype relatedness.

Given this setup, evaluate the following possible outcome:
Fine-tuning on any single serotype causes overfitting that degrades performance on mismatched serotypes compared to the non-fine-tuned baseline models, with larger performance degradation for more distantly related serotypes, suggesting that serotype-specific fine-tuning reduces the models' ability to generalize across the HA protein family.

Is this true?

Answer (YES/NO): NO